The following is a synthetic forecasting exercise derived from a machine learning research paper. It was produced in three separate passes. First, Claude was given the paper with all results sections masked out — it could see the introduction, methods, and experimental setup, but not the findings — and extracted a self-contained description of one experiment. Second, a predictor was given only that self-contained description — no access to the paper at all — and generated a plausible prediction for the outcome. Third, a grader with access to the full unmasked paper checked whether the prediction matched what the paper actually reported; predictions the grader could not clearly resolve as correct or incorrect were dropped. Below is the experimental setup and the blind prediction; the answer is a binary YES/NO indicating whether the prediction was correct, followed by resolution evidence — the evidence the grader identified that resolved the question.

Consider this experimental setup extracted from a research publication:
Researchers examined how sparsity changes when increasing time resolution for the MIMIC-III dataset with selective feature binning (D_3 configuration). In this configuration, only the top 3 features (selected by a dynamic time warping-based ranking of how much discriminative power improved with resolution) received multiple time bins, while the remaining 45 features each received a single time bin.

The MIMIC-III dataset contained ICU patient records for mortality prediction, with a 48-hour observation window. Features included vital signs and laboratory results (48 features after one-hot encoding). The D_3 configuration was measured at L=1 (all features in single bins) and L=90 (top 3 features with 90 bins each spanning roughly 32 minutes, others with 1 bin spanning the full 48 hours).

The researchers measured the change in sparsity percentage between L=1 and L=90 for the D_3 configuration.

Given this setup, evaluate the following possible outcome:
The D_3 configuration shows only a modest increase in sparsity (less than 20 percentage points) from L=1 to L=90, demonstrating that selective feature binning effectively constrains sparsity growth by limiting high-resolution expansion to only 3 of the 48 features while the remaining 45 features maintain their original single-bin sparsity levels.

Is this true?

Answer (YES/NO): YES